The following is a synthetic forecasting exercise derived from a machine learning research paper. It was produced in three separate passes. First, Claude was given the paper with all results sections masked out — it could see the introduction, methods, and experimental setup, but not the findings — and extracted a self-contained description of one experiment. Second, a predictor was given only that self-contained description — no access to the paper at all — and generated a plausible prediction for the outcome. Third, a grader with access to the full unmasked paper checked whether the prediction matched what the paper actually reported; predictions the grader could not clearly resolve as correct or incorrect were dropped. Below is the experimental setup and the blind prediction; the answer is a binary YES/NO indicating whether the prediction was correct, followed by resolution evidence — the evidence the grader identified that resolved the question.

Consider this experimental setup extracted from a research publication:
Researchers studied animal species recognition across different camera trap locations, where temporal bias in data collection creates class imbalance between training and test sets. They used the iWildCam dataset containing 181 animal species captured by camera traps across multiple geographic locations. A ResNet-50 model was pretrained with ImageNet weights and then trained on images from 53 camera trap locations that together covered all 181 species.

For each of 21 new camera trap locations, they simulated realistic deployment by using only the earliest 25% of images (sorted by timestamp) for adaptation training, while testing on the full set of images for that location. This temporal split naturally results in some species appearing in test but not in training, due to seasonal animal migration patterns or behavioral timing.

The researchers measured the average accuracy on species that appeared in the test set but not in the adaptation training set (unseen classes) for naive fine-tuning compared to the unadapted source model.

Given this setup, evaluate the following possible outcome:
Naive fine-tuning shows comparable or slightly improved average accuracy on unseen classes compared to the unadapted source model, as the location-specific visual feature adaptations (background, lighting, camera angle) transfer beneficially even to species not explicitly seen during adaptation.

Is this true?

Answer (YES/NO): NO